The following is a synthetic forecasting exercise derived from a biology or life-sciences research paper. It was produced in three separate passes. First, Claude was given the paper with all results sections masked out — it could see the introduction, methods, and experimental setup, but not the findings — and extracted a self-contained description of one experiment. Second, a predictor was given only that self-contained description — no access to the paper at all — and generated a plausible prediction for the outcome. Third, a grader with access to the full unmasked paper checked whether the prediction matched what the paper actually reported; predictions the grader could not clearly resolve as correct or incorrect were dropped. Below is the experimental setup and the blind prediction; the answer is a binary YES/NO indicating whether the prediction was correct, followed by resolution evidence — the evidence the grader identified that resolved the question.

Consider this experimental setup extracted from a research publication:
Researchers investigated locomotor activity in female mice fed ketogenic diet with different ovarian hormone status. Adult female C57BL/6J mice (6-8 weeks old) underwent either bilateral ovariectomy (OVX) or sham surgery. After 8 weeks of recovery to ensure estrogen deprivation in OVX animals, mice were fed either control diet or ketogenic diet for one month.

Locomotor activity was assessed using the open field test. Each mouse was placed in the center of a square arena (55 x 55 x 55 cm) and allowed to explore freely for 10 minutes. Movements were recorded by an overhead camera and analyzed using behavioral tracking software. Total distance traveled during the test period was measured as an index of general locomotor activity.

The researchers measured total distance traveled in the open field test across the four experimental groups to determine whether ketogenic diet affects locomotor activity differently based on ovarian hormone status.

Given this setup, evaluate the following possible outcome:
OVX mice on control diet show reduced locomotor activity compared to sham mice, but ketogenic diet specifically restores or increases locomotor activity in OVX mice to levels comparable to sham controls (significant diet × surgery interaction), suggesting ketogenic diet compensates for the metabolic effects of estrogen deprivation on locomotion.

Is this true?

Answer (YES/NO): NO